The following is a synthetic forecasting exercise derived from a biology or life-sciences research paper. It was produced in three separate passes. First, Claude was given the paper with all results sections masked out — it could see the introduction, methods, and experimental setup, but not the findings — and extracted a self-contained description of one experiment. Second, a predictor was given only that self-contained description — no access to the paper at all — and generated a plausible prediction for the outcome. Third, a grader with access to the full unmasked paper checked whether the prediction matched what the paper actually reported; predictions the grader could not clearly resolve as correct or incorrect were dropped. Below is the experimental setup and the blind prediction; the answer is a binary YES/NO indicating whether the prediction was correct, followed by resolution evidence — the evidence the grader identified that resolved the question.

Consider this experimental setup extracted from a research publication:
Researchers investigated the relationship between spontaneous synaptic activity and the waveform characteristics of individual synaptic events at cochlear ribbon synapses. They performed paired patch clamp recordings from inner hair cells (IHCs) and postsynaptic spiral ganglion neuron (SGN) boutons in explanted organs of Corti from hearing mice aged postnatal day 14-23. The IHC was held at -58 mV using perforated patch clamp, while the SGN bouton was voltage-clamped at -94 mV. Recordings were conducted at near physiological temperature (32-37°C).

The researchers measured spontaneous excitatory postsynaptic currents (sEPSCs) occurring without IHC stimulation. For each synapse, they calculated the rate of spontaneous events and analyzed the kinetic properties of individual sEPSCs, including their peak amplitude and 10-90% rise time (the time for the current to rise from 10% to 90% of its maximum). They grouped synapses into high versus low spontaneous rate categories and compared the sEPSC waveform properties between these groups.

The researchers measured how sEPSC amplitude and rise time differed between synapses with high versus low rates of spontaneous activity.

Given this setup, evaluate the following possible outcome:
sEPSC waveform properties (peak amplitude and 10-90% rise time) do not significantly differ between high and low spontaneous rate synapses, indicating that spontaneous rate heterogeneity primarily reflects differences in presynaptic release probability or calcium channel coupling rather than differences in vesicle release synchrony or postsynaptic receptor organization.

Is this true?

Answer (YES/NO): NO